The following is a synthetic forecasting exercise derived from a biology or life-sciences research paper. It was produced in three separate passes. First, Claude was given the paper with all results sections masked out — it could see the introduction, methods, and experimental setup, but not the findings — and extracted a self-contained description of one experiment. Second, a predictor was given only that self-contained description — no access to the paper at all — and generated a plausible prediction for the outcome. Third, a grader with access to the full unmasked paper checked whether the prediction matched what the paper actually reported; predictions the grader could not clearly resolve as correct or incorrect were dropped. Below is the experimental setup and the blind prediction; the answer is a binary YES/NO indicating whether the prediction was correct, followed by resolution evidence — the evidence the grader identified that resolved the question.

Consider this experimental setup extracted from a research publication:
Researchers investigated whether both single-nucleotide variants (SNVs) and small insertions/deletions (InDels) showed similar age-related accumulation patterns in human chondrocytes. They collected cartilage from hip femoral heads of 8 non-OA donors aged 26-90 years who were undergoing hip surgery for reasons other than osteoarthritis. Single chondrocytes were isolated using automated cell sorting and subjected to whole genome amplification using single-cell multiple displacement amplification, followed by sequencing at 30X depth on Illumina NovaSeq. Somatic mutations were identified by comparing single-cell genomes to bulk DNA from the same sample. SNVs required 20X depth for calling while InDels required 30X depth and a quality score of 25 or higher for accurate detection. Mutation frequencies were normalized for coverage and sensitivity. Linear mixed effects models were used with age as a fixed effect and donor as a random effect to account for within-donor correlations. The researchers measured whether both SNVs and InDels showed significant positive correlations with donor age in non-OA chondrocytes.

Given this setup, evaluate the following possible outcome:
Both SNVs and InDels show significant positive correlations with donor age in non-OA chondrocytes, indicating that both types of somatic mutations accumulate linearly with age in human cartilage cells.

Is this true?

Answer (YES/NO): YES